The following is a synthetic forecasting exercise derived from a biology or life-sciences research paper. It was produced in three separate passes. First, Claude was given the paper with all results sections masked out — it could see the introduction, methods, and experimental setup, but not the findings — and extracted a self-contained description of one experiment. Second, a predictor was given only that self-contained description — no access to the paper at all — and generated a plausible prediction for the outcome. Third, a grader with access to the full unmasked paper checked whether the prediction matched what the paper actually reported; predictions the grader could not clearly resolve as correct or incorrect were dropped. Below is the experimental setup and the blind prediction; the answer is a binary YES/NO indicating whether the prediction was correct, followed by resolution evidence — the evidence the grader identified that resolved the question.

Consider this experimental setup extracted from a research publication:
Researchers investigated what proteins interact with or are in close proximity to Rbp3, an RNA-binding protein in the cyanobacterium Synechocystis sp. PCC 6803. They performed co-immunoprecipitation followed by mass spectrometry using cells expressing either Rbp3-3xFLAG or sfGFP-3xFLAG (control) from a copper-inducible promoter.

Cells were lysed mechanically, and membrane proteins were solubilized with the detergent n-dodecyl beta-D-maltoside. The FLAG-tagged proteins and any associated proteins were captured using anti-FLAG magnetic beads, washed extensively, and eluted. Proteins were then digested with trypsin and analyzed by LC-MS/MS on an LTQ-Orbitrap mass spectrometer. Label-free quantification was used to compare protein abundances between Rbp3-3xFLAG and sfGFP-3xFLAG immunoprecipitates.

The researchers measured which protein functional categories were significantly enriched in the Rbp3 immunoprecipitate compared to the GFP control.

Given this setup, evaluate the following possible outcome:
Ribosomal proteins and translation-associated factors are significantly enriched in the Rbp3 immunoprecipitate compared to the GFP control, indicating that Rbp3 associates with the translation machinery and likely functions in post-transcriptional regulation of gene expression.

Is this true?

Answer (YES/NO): YES